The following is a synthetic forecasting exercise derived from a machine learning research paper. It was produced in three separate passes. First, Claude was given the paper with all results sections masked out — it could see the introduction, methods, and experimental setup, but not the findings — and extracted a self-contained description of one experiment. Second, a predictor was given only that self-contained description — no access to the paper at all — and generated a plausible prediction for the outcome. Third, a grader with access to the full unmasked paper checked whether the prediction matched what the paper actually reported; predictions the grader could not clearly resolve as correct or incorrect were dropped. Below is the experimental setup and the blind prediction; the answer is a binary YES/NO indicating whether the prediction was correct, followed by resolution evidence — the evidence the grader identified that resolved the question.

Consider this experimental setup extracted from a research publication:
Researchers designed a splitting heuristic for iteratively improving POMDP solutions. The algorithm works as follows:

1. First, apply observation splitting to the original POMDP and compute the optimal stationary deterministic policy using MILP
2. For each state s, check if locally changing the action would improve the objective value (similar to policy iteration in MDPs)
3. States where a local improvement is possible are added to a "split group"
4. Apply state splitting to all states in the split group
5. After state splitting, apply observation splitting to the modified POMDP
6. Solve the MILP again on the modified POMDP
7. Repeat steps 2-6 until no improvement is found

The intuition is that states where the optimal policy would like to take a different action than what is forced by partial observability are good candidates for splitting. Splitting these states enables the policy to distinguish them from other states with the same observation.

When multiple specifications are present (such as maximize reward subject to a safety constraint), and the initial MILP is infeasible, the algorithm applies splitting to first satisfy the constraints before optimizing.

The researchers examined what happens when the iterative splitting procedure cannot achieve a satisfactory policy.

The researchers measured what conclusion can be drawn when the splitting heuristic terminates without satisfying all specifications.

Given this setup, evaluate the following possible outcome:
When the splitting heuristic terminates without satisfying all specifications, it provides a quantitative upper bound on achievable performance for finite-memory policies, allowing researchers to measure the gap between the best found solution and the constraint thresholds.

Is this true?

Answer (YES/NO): NO